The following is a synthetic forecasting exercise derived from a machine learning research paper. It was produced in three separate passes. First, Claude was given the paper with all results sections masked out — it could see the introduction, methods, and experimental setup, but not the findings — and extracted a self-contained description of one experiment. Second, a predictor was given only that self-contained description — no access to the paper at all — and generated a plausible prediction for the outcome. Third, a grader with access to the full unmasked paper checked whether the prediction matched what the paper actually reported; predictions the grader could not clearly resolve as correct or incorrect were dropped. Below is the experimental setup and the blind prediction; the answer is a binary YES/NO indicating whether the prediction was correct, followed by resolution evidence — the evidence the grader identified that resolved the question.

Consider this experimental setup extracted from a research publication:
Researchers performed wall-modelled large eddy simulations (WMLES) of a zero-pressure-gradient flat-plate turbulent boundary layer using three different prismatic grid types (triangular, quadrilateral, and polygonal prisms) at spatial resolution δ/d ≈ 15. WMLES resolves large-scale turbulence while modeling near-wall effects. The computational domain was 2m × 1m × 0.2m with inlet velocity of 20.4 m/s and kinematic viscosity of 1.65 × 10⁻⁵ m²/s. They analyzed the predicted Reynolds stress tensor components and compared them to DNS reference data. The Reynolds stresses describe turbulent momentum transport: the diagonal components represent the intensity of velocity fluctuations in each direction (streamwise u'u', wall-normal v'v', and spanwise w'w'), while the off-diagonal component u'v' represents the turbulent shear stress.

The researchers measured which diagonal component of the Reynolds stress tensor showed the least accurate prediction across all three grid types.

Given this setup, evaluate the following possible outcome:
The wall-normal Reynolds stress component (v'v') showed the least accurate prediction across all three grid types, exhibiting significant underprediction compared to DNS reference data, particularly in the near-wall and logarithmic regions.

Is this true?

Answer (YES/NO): NO